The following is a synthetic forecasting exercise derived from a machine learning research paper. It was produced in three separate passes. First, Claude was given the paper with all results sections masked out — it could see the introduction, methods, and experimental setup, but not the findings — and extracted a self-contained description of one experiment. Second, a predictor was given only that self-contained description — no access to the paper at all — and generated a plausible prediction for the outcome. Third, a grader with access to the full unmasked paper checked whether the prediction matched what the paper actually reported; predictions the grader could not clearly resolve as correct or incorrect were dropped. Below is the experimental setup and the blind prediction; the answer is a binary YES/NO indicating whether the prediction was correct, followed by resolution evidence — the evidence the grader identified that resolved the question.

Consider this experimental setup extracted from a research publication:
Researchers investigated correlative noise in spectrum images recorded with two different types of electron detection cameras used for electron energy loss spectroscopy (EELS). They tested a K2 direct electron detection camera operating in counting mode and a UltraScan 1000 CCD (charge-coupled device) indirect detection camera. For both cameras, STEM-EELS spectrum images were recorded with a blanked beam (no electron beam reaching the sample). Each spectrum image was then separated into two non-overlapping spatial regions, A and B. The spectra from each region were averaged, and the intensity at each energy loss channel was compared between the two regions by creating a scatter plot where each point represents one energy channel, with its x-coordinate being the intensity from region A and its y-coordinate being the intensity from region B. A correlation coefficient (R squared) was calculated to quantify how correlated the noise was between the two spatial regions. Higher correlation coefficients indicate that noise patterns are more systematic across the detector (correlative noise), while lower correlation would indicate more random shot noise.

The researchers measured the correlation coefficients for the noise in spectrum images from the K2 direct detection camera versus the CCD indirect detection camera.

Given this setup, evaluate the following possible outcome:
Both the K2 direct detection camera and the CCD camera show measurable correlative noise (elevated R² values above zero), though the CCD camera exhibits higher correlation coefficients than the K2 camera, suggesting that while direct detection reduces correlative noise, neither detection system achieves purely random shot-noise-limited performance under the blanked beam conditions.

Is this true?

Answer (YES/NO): YES